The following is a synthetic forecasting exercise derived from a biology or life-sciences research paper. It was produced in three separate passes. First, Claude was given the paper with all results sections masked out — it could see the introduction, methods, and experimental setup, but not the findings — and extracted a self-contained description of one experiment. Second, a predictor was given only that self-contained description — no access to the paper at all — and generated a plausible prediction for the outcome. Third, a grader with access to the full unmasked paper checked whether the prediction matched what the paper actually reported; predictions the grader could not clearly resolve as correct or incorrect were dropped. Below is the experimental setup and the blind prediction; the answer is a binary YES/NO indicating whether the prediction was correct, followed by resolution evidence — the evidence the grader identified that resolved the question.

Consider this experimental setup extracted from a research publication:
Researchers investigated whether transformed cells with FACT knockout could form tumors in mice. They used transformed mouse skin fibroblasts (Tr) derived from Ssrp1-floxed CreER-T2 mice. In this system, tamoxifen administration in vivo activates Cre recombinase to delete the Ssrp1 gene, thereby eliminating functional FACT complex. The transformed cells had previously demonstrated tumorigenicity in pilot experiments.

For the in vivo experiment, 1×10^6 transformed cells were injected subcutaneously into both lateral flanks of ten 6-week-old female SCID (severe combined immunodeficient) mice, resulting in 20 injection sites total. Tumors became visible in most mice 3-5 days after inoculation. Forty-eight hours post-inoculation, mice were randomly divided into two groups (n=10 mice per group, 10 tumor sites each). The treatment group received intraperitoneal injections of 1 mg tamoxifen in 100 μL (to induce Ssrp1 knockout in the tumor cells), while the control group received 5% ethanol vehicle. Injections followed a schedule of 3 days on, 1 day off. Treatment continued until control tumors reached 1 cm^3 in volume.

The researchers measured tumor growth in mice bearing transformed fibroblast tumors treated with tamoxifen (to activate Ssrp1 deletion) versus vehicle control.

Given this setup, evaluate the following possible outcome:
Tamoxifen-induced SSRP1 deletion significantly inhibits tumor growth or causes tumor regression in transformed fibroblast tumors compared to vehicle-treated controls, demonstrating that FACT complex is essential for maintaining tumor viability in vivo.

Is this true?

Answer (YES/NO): YES